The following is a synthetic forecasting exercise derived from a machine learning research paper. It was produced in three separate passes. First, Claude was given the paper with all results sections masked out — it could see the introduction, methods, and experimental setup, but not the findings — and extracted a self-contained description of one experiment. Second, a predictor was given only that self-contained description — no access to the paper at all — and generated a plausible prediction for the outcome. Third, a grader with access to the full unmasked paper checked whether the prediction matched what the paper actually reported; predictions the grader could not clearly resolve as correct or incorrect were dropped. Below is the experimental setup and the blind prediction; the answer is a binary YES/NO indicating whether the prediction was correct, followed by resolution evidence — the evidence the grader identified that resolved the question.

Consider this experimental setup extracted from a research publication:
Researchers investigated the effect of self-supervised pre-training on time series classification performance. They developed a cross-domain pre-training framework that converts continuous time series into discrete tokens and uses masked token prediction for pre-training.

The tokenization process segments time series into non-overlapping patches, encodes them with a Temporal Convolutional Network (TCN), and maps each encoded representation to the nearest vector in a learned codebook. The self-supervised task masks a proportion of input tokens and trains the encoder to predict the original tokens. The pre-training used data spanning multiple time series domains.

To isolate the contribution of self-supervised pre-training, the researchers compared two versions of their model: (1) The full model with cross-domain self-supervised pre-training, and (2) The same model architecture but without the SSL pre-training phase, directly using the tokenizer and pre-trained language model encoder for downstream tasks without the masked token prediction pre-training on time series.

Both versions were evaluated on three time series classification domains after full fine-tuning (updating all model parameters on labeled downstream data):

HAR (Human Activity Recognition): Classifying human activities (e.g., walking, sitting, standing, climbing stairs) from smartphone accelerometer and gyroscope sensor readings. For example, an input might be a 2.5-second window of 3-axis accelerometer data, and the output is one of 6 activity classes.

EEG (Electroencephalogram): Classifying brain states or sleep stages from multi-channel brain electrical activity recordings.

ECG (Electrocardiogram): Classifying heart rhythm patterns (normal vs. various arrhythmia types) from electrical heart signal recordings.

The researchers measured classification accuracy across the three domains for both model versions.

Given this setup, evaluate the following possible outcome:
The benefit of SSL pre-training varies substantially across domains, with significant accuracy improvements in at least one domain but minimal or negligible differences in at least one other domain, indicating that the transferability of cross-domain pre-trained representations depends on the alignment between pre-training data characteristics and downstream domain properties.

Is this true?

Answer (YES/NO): NO